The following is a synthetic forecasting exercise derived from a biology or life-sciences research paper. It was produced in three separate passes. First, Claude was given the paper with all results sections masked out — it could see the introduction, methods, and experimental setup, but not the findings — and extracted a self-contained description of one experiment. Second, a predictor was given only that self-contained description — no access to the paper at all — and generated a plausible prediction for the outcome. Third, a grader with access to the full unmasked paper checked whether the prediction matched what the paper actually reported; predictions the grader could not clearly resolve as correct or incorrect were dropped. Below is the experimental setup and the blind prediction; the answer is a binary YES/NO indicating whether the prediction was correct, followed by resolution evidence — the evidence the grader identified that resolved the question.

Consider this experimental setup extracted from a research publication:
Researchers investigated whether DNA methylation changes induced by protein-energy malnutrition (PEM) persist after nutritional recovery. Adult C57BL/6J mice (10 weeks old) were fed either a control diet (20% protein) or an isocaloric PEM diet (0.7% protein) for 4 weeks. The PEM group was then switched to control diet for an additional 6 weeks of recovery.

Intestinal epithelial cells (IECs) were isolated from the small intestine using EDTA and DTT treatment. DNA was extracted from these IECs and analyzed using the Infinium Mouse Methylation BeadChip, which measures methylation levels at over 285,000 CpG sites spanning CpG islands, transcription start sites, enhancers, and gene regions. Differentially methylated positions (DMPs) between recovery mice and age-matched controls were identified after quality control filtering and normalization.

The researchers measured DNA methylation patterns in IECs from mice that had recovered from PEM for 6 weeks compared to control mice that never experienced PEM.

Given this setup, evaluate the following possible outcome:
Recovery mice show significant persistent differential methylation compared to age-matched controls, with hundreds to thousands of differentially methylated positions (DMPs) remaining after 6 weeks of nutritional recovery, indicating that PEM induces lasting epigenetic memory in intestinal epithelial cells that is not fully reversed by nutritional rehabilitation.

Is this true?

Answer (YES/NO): YES